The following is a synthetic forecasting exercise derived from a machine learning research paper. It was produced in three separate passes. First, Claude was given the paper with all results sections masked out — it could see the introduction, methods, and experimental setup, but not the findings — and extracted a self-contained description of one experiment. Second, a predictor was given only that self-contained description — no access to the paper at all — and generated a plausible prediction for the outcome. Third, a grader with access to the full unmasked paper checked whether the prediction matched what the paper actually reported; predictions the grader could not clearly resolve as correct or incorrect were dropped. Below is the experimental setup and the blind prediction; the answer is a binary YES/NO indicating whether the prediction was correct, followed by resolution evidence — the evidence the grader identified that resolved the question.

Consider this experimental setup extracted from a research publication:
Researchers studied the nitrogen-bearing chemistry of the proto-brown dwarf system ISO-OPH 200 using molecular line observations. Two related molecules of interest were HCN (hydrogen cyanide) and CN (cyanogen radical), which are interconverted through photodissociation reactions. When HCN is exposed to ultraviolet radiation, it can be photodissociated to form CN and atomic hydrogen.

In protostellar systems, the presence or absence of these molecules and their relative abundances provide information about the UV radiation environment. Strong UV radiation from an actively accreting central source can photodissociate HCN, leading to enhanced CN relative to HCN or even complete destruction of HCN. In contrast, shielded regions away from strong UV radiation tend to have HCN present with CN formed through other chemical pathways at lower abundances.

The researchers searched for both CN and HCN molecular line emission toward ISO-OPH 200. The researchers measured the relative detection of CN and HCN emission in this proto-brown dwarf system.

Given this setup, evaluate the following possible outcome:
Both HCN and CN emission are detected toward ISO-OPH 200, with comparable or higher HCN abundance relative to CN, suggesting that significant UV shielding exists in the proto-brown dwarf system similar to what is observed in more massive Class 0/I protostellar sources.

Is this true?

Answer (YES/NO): NO